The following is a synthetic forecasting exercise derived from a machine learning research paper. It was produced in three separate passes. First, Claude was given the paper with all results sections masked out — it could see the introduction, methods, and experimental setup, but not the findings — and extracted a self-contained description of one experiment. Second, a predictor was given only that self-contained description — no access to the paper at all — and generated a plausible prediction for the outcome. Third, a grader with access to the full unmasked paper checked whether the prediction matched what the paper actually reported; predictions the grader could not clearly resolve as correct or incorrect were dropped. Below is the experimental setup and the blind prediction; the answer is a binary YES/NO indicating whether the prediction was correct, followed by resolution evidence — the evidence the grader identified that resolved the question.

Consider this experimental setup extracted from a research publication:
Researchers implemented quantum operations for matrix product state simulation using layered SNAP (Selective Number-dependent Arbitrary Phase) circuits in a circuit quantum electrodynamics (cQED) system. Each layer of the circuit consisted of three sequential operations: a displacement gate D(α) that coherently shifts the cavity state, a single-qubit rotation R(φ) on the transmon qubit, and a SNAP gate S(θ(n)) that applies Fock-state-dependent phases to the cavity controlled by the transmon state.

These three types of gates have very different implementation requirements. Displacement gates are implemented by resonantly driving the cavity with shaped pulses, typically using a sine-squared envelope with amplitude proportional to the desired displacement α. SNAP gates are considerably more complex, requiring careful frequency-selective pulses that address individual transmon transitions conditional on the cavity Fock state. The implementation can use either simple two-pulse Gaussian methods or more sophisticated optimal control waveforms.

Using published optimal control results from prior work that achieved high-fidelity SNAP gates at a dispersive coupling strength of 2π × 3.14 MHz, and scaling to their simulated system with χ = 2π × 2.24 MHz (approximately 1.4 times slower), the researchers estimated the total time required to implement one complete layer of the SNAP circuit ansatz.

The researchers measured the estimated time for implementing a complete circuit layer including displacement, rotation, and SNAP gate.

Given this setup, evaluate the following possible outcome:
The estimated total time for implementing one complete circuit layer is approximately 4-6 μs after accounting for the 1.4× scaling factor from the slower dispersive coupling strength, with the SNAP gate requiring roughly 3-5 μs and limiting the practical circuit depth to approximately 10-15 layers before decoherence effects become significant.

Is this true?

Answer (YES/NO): NO